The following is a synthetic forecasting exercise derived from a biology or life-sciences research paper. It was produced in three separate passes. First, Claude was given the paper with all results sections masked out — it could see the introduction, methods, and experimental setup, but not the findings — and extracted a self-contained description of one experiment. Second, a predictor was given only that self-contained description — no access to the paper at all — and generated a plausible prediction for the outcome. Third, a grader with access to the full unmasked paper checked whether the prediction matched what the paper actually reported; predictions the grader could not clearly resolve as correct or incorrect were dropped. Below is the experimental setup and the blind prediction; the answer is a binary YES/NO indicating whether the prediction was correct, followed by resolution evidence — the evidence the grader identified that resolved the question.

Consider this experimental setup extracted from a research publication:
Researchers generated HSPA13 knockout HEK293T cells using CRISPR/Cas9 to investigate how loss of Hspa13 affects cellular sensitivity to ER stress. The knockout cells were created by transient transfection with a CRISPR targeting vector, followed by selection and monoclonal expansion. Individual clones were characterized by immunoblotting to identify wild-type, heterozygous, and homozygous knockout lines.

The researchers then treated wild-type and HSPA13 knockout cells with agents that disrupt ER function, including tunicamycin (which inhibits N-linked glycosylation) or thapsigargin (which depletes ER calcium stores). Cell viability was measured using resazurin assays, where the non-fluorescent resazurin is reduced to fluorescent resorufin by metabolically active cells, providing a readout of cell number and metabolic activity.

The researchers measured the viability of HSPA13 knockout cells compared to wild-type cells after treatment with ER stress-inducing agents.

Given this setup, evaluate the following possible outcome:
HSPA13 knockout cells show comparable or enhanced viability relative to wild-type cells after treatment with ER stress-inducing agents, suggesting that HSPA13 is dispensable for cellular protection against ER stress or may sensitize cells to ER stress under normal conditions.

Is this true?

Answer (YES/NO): NO